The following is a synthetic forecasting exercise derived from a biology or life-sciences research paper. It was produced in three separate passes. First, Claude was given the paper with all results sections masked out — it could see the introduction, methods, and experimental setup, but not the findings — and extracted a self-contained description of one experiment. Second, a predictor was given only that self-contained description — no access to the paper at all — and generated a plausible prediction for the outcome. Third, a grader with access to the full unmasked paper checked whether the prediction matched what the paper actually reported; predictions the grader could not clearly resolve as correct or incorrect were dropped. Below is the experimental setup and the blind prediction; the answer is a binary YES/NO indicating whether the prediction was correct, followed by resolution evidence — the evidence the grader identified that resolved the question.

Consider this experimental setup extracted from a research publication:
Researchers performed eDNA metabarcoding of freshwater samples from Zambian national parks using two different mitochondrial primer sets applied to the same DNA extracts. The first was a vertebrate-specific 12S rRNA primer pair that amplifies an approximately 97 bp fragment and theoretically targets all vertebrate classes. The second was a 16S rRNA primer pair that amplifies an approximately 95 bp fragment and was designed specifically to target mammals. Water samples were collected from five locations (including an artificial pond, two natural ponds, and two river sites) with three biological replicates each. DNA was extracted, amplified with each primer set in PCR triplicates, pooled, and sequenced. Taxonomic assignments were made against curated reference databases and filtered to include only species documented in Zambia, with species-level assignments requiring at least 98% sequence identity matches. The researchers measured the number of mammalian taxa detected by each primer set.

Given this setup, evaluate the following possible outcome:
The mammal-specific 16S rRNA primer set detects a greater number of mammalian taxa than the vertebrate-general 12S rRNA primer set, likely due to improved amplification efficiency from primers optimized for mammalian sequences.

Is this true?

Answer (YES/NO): NO